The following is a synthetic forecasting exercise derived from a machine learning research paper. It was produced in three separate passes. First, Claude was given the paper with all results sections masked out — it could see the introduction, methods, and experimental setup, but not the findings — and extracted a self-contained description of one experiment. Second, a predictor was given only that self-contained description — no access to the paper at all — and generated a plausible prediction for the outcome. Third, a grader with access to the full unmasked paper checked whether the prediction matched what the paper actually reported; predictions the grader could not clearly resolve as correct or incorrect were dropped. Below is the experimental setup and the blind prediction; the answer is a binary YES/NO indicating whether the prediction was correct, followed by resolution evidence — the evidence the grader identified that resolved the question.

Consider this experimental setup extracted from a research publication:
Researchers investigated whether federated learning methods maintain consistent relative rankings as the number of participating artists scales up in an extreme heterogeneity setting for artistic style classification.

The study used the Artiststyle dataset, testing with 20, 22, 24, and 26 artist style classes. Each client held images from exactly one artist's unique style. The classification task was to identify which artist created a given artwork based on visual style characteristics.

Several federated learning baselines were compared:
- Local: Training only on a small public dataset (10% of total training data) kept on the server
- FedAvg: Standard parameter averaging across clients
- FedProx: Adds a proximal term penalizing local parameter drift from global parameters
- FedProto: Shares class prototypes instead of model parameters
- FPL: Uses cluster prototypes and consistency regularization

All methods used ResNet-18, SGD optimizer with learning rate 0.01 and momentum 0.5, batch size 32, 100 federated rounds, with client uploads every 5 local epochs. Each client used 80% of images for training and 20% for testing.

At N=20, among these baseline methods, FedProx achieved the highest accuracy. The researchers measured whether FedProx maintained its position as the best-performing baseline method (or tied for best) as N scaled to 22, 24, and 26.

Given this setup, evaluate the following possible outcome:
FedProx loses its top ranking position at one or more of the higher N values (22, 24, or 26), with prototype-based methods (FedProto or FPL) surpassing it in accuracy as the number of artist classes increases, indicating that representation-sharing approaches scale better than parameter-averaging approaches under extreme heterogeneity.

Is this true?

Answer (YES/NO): NO